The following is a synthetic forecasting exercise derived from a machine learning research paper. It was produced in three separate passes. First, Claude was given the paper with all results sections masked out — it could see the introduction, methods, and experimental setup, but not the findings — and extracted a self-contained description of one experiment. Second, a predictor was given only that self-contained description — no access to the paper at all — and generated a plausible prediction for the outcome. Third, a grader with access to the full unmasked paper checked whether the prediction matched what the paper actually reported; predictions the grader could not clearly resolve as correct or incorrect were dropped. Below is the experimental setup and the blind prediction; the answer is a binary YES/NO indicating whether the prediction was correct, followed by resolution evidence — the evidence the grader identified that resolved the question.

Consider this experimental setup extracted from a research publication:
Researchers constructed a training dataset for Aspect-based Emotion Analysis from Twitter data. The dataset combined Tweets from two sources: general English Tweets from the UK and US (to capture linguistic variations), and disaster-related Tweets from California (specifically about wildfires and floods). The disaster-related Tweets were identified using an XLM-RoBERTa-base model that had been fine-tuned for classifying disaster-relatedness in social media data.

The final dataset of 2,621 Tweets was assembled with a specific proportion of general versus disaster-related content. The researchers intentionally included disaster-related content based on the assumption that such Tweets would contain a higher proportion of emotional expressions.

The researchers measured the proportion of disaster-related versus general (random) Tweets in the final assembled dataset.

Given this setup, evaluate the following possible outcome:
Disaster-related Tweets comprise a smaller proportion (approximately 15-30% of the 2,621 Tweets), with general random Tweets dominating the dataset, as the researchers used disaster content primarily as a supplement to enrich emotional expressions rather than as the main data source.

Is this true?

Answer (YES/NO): YES